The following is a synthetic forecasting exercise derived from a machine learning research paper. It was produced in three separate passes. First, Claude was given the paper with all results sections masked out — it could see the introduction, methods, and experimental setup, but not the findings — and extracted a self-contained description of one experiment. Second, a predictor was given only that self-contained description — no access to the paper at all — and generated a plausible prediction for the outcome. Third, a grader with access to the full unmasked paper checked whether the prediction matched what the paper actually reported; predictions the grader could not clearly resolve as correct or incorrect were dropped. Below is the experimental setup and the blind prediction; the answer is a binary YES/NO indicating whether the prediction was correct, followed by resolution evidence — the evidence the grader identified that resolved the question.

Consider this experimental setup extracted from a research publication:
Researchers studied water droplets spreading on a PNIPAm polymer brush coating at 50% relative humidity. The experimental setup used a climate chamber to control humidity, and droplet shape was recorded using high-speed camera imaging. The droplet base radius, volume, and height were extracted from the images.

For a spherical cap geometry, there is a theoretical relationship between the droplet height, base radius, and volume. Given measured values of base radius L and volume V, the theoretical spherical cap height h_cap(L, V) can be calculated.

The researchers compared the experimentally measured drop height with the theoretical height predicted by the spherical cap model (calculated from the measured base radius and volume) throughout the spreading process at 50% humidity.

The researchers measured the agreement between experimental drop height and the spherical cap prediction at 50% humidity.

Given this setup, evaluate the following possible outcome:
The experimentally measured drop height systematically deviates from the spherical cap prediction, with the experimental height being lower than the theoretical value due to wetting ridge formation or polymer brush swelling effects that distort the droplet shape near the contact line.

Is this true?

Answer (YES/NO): NO